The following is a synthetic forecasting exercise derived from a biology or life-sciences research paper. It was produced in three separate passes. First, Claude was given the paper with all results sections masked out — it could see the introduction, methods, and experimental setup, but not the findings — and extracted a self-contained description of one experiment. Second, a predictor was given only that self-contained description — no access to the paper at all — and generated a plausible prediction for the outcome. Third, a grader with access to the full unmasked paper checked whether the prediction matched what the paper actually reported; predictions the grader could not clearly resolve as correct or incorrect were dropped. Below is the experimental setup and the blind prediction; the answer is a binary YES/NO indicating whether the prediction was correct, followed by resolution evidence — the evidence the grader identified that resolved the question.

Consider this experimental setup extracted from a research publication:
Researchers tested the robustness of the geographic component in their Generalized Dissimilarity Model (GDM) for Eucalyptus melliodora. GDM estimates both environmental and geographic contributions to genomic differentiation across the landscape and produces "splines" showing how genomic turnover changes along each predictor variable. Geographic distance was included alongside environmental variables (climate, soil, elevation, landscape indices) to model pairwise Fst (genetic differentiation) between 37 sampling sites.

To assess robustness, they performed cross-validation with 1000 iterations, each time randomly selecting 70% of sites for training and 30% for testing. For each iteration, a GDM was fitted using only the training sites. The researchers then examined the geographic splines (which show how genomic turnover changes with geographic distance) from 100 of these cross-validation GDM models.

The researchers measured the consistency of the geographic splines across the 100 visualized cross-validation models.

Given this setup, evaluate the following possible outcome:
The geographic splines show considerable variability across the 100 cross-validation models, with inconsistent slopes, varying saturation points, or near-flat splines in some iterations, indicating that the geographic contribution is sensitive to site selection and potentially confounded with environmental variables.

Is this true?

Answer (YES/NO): NO